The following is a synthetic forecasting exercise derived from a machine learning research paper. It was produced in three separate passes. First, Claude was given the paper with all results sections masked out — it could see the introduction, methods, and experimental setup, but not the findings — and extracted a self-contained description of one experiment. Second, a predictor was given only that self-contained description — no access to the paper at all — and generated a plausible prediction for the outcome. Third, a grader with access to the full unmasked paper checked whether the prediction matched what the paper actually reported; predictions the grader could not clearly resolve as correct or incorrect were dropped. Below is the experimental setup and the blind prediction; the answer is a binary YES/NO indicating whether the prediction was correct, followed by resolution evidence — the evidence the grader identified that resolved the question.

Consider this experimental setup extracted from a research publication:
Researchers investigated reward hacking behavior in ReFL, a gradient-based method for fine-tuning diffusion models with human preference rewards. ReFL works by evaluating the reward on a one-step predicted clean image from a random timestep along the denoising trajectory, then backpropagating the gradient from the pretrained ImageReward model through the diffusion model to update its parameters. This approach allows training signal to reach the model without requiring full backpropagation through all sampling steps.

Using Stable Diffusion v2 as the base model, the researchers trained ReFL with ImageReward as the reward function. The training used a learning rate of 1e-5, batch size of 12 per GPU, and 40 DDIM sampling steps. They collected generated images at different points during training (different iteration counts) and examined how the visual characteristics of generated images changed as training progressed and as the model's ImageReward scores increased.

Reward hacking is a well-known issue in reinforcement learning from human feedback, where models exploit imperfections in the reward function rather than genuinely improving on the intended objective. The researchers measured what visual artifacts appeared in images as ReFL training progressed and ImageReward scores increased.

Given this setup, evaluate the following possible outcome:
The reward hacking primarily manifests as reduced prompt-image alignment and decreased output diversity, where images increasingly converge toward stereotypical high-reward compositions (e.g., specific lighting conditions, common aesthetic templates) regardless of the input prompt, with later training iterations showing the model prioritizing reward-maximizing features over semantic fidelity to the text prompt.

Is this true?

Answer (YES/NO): NO